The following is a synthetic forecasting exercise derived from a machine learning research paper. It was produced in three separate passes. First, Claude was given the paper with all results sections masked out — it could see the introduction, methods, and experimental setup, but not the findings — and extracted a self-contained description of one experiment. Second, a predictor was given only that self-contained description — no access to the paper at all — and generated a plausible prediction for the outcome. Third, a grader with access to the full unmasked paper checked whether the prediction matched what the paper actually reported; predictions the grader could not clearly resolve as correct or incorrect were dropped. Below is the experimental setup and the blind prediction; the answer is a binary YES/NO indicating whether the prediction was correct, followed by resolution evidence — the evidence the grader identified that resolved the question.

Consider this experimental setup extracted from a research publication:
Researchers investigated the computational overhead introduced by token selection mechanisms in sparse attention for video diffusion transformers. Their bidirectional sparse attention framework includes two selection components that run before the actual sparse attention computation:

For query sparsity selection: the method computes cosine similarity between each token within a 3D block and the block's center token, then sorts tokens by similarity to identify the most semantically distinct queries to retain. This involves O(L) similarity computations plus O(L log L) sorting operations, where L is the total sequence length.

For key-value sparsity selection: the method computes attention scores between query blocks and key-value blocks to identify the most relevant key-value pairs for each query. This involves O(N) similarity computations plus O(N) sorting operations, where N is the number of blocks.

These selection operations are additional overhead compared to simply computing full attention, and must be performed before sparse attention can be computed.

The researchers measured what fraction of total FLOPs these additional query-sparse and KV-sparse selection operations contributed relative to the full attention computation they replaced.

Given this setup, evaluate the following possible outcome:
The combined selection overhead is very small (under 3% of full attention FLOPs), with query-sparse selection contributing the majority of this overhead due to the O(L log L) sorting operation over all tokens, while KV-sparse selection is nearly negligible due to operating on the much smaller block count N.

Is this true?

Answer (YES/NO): NO